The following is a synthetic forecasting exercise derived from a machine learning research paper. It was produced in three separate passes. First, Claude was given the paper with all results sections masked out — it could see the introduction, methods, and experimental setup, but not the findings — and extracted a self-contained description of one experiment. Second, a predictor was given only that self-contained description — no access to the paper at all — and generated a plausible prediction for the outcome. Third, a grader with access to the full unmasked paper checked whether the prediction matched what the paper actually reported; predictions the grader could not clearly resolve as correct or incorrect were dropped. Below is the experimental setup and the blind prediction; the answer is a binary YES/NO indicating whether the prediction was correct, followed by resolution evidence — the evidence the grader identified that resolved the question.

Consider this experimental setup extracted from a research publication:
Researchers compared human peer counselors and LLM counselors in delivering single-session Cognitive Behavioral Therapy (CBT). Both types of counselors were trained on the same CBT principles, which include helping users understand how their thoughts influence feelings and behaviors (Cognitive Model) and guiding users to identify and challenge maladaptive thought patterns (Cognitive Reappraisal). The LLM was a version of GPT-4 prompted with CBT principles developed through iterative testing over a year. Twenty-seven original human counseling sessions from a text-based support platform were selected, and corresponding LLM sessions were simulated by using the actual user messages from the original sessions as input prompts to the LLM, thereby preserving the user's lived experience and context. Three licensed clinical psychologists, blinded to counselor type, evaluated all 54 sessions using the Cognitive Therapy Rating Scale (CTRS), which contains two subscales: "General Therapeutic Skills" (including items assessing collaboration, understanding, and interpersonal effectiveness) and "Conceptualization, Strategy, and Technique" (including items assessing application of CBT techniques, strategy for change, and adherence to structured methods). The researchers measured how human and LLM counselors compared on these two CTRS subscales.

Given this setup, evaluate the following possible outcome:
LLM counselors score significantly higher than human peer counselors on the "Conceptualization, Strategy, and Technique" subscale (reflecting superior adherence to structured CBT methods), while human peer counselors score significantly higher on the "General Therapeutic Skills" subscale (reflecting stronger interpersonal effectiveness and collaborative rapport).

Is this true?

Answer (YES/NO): NO